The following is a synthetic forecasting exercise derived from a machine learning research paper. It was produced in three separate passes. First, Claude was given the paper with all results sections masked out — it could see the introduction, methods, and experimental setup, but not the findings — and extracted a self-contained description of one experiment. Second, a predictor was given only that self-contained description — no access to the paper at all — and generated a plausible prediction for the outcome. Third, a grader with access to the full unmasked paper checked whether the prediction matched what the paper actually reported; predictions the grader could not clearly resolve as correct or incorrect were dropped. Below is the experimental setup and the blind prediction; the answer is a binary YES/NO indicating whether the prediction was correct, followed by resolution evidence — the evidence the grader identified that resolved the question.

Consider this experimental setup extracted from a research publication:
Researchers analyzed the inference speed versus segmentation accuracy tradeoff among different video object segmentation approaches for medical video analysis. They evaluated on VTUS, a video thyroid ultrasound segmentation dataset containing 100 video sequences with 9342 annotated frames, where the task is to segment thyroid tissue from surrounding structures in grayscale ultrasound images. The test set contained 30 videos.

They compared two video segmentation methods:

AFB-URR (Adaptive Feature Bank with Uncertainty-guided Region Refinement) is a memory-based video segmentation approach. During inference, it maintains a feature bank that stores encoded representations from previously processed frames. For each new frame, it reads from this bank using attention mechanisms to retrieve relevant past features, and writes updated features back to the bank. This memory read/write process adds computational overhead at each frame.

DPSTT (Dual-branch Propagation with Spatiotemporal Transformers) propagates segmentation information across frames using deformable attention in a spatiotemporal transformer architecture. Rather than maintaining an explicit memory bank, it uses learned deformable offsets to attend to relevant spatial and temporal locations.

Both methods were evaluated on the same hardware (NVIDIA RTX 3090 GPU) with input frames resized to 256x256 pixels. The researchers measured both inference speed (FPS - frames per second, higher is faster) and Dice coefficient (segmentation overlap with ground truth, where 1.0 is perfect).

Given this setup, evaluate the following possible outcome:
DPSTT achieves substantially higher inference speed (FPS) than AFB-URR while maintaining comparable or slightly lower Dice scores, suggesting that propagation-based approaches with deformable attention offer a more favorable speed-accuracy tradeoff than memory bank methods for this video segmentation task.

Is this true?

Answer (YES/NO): NO